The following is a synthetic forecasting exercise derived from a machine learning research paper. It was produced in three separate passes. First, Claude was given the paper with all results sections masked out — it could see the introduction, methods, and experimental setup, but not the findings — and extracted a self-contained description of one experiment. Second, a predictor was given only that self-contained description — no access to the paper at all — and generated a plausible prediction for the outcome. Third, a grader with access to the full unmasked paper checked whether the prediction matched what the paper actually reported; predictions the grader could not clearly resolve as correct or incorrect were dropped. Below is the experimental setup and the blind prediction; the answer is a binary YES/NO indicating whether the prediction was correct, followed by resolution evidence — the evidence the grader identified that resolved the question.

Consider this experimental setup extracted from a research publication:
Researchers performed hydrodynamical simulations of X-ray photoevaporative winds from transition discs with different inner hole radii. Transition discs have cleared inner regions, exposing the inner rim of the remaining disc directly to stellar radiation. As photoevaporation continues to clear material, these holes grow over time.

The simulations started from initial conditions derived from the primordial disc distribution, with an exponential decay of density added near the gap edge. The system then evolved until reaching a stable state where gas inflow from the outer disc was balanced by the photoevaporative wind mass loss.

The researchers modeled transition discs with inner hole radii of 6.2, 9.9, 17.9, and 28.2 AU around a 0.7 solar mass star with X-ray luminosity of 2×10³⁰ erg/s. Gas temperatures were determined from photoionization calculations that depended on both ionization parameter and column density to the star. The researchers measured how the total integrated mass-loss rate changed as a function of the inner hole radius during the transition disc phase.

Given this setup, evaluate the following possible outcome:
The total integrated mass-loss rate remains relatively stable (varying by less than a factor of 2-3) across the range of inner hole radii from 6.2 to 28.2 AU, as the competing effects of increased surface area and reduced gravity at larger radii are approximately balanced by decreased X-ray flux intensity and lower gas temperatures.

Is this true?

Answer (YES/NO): YES